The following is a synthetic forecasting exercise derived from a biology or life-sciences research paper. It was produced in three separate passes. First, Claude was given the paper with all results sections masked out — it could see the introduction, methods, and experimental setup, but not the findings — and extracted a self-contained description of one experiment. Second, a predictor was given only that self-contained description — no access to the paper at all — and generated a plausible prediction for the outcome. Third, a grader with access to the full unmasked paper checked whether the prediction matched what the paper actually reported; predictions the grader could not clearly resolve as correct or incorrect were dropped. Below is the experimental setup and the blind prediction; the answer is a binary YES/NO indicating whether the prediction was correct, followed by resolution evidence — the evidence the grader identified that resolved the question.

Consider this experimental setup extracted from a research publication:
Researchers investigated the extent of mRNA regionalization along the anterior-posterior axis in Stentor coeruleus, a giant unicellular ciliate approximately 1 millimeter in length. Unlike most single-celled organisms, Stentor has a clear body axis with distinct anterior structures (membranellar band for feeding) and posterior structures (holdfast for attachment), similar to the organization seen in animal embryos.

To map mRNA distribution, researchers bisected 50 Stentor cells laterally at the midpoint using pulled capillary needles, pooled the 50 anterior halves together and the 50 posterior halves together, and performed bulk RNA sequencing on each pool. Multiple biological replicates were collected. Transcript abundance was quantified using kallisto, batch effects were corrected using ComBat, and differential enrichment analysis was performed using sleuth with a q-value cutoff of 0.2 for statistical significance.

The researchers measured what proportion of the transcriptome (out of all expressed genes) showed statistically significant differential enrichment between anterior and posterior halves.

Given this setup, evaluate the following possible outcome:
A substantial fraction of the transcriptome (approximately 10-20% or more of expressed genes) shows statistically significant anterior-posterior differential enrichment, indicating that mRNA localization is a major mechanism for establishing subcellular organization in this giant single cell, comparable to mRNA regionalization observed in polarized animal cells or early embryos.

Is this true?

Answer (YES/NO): YES